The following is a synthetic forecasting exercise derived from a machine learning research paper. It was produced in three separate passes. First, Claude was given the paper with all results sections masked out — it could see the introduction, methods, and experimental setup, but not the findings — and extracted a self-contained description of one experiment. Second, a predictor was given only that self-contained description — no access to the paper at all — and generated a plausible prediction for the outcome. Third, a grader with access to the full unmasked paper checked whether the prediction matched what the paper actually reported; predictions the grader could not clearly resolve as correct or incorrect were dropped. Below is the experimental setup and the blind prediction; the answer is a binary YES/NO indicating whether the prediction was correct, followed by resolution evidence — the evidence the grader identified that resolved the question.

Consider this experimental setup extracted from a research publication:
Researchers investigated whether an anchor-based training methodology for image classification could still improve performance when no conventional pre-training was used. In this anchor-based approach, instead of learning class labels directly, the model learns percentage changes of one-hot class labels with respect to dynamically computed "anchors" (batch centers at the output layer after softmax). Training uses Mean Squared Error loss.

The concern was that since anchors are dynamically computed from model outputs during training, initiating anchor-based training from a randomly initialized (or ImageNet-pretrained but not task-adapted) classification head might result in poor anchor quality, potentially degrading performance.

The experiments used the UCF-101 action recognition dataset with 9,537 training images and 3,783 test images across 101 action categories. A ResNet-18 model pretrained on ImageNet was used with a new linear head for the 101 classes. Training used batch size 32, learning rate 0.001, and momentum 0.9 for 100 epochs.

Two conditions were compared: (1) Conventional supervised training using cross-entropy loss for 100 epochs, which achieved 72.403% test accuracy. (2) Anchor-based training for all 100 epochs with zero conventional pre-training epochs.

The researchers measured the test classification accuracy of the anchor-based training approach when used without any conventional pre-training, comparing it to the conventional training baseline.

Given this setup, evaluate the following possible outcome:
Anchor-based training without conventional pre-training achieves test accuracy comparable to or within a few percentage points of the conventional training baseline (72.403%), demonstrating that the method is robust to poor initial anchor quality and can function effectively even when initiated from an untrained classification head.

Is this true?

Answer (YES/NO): YES